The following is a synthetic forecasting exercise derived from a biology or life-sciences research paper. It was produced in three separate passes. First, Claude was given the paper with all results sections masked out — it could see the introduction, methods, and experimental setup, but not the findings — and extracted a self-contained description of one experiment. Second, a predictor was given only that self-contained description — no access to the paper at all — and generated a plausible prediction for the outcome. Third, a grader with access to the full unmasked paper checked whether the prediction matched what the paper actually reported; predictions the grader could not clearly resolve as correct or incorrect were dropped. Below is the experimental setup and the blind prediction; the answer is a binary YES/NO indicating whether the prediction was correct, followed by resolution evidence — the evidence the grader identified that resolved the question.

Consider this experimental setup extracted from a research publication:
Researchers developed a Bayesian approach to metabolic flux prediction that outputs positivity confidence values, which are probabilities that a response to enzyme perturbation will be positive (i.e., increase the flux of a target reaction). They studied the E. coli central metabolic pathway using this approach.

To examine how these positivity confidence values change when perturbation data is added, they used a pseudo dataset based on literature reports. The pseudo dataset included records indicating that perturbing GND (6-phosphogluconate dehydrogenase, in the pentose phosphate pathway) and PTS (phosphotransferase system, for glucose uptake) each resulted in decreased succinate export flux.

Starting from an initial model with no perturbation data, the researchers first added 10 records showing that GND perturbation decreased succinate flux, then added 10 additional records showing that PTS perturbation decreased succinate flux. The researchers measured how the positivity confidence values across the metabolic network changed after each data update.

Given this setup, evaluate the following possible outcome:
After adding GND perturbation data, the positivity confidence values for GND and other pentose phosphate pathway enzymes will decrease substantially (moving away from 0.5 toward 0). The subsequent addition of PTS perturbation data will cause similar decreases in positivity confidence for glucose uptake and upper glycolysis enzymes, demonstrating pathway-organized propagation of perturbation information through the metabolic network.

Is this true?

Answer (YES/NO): NO